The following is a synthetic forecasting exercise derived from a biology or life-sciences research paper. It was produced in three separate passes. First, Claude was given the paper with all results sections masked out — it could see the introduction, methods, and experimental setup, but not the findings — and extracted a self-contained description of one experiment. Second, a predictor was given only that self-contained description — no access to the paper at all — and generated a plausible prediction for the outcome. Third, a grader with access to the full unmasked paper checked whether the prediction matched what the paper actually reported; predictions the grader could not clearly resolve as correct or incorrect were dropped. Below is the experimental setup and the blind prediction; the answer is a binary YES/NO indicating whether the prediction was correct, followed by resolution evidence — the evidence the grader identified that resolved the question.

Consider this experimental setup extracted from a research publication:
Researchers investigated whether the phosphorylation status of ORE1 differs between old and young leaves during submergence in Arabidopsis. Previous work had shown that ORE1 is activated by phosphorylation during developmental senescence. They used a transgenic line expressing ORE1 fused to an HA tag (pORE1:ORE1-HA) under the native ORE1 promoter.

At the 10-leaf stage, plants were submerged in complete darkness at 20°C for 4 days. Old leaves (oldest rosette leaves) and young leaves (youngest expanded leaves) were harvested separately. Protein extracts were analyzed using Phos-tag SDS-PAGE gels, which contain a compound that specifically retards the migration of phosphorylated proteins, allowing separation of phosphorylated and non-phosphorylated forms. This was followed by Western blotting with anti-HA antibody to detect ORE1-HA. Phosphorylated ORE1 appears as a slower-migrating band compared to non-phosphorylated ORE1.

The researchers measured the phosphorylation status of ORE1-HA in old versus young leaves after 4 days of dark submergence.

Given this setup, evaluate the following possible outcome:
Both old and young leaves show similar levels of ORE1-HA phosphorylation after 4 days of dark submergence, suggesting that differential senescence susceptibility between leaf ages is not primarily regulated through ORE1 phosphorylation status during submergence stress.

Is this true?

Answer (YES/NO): NO